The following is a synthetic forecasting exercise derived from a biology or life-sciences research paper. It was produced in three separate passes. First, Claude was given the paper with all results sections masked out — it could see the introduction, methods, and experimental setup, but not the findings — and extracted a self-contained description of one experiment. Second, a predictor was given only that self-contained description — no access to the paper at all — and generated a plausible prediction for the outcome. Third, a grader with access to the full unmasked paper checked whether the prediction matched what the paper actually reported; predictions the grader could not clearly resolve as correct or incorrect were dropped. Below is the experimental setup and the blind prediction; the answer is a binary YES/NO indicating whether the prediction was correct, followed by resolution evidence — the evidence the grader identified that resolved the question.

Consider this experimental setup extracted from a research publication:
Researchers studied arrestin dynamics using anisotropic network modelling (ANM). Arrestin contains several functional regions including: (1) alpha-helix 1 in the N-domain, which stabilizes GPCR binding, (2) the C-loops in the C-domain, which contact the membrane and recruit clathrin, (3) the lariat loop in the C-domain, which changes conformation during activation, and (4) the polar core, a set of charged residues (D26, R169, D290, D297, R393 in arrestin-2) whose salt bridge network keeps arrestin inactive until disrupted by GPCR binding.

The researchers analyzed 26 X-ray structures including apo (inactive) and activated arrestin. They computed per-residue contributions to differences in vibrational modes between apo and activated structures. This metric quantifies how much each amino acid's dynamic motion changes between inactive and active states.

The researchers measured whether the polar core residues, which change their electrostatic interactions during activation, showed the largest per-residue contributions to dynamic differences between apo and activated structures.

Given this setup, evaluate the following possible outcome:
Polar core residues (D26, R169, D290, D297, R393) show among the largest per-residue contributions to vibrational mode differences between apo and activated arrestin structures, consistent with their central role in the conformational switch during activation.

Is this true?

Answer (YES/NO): NO